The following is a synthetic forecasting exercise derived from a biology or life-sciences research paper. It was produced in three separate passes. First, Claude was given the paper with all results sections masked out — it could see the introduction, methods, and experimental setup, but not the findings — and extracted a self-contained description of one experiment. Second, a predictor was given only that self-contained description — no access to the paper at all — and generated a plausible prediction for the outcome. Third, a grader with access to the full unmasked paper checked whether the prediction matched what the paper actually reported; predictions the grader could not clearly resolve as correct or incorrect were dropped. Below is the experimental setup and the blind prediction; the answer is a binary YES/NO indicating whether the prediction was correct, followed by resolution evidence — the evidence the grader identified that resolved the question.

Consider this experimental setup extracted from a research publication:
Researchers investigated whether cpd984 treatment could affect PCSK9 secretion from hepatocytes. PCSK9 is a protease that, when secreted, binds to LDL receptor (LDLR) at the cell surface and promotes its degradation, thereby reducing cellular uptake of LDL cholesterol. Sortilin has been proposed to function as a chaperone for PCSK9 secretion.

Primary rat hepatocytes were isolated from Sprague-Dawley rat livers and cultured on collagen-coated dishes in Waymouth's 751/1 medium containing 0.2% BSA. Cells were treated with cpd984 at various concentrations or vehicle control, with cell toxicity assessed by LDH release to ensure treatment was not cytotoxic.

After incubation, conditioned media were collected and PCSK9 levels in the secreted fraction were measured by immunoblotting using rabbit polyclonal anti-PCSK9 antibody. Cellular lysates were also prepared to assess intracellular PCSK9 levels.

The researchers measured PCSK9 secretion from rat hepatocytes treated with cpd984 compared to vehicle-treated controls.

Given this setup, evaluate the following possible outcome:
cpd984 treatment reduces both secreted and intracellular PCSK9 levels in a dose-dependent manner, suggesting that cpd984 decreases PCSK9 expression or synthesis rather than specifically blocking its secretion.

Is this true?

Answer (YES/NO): NO